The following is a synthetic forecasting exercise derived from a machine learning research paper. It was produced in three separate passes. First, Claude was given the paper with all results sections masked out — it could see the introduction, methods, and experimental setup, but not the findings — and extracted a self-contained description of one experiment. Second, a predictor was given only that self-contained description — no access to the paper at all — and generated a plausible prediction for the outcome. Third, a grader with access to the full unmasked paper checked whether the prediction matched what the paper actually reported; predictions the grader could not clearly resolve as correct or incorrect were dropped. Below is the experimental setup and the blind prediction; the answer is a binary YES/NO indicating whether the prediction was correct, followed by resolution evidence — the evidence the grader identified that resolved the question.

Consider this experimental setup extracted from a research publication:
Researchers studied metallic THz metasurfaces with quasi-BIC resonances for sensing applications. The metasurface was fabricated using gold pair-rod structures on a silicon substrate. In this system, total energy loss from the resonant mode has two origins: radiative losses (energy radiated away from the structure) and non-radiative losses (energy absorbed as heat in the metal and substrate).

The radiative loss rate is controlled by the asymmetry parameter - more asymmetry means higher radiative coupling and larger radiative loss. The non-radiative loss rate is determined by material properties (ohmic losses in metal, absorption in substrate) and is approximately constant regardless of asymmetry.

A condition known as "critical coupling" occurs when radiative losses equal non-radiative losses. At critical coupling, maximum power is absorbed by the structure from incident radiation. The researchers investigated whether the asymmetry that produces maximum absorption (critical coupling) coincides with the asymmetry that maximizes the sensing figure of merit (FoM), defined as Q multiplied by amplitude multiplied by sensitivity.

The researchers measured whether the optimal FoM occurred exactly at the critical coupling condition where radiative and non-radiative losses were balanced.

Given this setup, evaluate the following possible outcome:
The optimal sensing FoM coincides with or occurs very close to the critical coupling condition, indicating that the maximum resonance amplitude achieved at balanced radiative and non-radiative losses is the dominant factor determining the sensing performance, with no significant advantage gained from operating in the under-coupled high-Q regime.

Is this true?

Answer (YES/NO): NO